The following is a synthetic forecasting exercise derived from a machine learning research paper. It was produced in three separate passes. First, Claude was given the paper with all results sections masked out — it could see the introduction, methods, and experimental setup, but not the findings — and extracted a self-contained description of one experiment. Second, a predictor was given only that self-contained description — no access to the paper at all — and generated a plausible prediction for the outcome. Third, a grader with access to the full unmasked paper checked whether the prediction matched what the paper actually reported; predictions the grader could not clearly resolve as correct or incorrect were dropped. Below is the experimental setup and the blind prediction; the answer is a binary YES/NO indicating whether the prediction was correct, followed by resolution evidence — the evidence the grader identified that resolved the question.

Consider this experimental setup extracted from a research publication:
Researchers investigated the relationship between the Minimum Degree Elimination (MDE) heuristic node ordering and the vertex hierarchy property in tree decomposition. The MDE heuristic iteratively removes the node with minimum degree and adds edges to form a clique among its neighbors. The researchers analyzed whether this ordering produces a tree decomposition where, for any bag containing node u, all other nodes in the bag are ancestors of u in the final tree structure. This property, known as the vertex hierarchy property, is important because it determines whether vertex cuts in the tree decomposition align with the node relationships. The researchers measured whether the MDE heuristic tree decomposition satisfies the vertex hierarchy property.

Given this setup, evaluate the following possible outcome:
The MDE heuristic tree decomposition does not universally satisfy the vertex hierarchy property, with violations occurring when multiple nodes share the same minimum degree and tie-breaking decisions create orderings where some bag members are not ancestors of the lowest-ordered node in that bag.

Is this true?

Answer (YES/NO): NO